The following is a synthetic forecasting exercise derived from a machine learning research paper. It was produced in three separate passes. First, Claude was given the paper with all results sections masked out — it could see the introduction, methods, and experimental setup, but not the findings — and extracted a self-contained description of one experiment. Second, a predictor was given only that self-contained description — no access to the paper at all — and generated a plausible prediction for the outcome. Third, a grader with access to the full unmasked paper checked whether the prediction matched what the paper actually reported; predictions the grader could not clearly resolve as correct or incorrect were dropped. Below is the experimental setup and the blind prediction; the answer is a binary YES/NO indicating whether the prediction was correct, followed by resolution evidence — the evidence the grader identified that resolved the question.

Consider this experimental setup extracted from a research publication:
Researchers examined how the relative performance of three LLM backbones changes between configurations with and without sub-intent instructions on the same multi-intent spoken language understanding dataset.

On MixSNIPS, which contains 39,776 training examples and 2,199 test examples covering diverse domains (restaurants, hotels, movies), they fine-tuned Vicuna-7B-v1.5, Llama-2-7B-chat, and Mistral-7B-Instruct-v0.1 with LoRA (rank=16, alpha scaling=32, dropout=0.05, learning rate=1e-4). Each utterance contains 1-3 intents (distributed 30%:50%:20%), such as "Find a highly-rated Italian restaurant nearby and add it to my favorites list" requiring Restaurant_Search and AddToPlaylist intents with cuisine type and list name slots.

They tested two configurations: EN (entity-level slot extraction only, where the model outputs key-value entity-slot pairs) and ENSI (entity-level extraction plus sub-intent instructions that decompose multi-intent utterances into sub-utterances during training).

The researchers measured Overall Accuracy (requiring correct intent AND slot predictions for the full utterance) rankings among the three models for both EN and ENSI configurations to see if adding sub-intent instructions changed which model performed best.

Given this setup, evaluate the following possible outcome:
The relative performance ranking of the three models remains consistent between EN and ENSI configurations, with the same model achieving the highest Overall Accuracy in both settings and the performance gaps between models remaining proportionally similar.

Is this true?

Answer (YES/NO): NO